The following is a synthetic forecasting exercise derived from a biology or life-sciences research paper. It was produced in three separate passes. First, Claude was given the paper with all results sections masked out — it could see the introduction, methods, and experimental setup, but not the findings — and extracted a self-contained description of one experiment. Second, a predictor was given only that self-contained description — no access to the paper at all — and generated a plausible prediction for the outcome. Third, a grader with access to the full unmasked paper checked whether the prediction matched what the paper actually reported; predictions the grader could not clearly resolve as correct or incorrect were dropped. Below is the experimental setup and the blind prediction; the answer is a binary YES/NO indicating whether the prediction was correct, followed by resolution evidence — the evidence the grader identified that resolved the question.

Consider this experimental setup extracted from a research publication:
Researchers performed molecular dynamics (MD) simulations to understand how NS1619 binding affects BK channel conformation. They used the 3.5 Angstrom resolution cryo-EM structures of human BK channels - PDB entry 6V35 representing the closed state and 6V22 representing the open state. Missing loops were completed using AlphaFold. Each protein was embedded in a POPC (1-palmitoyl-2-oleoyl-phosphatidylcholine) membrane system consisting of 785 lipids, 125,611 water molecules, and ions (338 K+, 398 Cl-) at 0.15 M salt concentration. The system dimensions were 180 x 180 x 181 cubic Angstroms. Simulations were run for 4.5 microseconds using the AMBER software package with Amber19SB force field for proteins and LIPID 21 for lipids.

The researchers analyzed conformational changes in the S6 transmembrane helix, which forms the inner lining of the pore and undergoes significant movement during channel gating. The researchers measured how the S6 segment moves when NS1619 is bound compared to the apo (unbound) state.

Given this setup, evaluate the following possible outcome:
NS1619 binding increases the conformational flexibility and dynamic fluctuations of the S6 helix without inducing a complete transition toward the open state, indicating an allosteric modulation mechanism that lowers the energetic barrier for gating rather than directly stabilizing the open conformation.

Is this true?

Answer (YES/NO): NO